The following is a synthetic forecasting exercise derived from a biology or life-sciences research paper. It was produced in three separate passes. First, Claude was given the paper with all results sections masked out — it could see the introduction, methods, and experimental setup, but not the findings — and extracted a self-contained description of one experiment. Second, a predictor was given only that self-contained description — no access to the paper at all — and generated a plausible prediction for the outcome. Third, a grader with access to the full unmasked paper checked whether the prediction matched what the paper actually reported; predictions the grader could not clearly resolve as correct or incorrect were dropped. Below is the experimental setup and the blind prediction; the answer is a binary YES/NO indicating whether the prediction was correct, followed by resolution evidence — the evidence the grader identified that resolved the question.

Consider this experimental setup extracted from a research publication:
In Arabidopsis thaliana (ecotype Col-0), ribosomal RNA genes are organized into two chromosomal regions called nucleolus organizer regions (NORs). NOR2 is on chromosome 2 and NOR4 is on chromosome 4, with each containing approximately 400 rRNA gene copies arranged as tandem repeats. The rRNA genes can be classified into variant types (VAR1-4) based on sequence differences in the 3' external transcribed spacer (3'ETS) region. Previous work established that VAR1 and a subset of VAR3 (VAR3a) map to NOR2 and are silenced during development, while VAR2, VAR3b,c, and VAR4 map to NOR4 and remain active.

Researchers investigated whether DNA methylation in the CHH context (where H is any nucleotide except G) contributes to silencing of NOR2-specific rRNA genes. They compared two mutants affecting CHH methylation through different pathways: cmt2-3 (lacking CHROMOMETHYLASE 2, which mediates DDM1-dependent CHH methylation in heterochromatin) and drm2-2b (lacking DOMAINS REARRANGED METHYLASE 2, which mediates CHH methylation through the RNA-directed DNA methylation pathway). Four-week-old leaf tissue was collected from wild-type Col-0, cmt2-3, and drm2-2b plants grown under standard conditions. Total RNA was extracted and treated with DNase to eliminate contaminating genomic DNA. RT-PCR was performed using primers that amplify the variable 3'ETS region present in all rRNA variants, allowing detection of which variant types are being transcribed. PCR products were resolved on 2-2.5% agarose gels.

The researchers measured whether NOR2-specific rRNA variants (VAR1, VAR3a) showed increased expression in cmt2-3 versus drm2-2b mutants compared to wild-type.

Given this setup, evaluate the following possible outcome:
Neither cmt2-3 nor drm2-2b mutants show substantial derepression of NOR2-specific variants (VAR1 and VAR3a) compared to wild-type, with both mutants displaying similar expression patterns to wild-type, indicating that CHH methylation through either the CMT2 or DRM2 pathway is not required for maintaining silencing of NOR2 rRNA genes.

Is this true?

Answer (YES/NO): NO